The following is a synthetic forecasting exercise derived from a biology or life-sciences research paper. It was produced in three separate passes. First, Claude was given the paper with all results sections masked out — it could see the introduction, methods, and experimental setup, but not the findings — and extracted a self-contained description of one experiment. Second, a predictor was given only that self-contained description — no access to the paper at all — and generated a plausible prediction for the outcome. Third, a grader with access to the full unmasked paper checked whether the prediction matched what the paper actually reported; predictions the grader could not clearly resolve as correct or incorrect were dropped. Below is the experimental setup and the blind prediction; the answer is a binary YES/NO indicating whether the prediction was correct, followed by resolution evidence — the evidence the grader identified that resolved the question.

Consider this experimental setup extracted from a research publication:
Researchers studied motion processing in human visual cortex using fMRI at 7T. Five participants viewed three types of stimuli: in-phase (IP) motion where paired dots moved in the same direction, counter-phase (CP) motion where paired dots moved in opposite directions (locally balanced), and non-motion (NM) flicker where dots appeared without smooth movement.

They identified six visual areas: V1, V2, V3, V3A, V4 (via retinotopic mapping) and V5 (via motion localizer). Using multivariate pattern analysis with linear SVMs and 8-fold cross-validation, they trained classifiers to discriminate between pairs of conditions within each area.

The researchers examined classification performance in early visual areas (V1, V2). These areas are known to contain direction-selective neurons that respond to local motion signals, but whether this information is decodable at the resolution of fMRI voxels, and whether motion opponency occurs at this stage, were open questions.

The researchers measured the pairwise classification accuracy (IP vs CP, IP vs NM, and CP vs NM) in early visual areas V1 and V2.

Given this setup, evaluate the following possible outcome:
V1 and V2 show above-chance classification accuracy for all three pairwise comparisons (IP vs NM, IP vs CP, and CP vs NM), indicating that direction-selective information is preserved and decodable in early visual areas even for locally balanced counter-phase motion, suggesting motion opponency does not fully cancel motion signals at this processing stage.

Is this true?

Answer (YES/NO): NO